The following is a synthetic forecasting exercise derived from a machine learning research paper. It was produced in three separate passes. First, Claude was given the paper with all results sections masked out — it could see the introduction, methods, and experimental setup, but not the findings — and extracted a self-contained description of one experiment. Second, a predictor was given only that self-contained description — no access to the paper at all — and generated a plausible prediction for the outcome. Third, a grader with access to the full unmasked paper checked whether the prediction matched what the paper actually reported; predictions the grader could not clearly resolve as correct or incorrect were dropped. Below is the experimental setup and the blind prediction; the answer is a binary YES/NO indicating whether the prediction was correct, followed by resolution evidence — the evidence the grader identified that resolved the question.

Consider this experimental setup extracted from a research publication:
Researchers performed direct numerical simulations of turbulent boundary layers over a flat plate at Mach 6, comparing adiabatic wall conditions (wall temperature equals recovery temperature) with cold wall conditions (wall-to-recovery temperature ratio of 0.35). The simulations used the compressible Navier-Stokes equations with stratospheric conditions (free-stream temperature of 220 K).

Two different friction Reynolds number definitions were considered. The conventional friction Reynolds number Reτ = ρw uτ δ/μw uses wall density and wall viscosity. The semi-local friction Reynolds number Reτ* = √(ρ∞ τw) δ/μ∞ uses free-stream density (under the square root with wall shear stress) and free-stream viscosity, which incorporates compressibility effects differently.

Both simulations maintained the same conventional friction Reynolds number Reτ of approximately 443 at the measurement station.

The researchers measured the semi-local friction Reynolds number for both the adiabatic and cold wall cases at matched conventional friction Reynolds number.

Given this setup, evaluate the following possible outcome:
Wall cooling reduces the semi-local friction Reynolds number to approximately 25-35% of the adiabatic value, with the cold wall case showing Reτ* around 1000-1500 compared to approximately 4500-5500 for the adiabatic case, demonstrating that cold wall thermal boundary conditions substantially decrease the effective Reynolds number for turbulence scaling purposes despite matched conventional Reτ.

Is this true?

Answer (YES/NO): NO